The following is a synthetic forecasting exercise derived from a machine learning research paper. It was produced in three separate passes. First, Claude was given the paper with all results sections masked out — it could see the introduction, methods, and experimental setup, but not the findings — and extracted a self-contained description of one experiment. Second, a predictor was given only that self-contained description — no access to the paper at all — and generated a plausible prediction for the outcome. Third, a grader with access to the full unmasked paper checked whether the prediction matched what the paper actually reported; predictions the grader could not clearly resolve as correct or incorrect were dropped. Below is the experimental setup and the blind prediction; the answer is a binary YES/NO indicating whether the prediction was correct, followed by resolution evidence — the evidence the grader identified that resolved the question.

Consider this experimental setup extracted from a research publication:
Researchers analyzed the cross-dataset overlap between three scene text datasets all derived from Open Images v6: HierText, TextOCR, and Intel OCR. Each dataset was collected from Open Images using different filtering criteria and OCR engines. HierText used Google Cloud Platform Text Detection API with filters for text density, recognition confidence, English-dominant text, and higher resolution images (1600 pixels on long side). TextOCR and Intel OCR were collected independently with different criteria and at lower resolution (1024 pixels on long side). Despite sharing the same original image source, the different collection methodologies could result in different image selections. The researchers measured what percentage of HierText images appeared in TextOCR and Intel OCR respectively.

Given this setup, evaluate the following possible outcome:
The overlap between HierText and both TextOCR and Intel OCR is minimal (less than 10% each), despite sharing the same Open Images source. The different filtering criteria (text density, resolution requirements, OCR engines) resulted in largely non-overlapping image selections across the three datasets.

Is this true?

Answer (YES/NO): YES